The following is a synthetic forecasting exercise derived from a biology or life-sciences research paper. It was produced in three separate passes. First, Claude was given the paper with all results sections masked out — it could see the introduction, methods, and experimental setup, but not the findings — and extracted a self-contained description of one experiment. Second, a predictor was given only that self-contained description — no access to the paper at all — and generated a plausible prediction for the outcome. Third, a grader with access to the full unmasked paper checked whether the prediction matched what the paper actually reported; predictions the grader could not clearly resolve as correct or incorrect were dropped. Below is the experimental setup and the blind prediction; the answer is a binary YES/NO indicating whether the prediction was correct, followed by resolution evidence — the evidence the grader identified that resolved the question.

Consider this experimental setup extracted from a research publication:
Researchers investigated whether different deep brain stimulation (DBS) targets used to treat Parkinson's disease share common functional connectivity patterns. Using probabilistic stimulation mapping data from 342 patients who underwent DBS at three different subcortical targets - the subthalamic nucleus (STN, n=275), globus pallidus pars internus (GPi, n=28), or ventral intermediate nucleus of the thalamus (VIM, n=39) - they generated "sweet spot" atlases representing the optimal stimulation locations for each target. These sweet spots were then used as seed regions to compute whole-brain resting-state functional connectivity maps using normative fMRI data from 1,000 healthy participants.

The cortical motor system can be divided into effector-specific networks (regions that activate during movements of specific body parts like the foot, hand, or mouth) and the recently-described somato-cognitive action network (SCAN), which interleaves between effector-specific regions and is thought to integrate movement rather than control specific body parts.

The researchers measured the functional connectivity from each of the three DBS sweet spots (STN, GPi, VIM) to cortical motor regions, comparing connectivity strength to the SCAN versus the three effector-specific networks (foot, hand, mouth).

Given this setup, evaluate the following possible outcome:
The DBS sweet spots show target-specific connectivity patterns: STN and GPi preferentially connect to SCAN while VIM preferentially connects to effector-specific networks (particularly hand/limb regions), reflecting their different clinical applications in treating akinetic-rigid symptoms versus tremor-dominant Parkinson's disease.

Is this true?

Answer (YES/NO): NO